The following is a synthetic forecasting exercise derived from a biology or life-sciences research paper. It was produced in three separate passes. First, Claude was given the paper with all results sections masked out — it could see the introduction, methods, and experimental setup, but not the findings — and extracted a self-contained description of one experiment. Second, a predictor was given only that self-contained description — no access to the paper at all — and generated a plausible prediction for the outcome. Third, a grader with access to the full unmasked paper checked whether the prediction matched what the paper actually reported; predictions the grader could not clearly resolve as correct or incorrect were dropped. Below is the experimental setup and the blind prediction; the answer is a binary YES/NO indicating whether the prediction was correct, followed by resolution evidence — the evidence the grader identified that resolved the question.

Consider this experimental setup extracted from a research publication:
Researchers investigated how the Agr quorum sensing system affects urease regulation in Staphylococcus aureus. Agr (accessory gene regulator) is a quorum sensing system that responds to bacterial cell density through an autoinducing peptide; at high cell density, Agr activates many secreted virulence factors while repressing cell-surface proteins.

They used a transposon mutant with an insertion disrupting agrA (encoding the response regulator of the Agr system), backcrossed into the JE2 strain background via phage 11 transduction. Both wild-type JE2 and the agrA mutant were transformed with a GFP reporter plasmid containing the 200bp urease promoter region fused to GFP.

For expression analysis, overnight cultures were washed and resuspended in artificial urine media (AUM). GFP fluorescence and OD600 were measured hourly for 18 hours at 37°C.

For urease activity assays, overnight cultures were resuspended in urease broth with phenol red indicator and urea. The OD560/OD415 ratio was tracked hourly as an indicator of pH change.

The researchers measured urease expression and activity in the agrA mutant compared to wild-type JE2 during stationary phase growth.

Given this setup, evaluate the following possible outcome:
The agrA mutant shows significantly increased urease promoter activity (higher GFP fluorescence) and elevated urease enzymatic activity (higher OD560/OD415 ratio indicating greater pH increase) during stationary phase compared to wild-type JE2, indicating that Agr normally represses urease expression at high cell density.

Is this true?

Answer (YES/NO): NO